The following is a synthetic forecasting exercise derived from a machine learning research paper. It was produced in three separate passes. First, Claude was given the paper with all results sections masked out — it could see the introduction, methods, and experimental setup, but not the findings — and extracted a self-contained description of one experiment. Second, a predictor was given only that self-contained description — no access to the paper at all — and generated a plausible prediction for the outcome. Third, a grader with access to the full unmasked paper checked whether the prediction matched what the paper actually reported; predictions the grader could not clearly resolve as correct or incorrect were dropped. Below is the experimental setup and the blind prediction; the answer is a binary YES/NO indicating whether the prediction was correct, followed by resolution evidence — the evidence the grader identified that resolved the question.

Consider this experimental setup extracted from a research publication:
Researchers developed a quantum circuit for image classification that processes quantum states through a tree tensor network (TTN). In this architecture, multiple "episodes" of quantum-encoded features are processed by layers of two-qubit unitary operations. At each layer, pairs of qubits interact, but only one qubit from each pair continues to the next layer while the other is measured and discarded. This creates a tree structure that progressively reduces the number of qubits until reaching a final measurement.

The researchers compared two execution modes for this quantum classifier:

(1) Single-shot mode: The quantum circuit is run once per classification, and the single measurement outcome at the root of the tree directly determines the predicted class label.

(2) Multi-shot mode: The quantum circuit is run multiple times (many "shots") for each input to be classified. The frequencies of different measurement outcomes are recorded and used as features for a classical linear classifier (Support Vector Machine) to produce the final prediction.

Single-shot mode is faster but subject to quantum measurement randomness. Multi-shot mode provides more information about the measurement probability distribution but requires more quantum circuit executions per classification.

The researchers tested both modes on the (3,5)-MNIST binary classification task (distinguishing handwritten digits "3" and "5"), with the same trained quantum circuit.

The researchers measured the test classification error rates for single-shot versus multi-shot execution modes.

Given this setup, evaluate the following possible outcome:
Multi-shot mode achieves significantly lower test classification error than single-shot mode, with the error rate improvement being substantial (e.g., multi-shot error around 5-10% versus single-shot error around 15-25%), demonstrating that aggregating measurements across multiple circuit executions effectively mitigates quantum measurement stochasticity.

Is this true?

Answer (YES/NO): NO